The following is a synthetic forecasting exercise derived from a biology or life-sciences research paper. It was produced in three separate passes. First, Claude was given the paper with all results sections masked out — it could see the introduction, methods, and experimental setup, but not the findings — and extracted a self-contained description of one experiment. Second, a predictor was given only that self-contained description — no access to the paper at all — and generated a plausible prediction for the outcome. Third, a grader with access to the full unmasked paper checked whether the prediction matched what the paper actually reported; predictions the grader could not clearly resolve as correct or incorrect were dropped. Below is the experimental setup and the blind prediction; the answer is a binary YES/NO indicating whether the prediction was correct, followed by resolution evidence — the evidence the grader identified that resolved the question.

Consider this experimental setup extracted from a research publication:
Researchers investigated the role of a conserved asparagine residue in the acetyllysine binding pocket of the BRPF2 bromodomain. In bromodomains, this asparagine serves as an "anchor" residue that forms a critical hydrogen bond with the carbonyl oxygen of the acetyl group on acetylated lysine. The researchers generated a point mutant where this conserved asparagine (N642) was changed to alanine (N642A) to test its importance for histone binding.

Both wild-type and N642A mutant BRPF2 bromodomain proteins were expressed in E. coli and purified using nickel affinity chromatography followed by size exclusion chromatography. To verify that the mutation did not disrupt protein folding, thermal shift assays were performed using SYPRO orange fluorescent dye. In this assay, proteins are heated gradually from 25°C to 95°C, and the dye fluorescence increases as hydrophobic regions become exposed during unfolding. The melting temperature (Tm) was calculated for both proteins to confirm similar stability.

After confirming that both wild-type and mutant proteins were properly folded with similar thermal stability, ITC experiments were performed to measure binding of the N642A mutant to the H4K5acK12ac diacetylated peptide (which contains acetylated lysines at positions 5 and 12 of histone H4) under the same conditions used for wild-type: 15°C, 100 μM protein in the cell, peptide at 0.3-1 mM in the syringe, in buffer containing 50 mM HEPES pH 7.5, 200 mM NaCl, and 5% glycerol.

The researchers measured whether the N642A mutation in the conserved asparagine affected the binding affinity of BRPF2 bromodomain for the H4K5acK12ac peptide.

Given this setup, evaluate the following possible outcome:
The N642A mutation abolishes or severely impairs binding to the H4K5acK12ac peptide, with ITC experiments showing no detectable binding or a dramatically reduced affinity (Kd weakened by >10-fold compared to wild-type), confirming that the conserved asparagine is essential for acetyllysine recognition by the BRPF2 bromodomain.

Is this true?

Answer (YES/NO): YES